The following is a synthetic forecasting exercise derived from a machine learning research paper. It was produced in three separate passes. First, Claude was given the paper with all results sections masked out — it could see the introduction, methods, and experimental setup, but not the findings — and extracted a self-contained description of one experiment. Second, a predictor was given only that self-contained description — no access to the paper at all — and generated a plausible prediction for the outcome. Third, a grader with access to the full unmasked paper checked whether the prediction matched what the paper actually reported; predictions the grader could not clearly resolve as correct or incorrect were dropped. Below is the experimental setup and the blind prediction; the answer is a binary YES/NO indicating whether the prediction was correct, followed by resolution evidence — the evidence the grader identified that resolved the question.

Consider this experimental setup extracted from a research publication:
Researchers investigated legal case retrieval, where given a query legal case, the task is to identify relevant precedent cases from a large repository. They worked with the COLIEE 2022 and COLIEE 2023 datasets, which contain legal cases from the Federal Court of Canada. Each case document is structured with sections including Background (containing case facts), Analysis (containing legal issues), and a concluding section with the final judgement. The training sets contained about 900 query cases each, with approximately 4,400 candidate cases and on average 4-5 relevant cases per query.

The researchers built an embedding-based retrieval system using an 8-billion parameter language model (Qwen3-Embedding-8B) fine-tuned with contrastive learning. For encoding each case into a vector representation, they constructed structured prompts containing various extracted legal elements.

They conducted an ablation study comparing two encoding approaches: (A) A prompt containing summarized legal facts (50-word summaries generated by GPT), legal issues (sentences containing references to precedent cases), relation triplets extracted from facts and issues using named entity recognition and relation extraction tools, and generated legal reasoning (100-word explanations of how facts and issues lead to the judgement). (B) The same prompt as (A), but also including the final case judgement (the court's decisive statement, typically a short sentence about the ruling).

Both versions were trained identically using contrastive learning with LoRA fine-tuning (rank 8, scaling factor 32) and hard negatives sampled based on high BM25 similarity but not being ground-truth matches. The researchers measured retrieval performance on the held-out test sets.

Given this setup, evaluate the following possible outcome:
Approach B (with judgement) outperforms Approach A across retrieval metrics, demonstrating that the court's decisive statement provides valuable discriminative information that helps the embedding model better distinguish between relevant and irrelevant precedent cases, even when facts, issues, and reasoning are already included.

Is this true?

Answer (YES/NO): NO